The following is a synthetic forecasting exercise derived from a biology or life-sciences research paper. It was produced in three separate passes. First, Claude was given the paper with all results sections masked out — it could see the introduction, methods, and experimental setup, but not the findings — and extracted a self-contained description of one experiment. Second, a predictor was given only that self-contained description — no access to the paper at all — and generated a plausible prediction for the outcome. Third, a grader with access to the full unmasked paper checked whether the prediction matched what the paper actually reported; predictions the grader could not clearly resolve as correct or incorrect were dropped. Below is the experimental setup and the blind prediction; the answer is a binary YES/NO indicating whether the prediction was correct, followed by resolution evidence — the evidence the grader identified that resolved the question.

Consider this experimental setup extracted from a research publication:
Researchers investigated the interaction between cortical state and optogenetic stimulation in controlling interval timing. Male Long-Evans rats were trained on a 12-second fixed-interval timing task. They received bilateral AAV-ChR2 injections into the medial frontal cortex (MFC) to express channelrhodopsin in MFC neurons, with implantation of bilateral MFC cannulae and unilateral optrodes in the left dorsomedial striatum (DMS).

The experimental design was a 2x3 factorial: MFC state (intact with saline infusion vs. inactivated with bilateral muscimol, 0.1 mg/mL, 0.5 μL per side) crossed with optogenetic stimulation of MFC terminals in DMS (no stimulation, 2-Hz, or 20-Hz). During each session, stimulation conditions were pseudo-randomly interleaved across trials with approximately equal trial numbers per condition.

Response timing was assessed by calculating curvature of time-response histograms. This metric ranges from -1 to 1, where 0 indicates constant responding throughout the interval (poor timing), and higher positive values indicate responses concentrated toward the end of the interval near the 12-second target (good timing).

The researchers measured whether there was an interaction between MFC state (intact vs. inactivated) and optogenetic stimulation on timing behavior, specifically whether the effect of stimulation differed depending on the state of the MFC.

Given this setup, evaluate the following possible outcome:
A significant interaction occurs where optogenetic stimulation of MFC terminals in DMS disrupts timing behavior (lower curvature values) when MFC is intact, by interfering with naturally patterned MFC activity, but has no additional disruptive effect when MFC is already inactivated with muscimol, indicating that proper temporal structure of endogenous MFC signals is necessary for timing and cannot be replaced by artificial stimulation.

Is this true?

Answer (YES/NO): NO